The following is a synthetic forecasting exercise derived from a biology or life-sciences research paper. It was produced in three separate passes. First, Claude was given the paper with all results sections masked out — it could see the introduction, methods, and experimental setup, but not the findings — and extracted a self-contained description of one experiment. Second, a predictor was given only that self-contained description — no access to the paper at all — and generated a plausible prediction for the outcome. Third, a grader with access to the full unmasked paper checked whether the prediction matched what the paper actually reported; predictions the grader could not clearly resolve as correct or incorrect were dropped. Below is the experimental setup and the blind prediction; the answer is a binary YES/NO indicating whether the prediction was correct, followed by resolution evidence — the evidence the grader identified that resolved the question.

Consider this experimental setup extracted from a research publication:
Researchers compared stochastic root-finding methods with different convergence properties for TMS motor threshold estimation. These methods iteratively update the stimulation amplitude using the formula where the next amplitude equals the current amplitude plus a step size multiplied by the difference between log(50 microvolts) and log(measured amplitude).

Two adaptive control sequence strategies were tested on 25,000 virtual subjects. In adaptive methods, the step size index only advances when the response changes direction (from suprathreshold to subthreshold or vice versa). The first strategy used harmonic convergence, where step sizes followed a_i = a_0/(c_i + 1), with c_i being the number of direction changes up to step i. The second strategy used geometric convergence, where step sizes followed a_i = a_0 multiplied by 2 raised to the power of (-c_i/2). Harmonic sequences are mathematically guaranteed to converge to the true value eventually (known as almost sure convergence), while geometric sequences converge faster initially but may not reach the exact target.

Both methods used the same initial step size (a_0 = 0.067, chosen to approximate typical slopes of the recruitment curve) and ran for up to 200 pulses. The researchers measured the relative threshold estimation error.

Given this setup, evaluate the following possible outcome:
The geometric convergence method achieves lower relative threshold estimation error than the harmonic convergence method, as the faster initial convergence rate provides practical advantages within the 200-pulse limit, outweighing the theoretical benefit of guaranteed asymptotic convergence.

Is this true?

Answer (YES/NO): NO